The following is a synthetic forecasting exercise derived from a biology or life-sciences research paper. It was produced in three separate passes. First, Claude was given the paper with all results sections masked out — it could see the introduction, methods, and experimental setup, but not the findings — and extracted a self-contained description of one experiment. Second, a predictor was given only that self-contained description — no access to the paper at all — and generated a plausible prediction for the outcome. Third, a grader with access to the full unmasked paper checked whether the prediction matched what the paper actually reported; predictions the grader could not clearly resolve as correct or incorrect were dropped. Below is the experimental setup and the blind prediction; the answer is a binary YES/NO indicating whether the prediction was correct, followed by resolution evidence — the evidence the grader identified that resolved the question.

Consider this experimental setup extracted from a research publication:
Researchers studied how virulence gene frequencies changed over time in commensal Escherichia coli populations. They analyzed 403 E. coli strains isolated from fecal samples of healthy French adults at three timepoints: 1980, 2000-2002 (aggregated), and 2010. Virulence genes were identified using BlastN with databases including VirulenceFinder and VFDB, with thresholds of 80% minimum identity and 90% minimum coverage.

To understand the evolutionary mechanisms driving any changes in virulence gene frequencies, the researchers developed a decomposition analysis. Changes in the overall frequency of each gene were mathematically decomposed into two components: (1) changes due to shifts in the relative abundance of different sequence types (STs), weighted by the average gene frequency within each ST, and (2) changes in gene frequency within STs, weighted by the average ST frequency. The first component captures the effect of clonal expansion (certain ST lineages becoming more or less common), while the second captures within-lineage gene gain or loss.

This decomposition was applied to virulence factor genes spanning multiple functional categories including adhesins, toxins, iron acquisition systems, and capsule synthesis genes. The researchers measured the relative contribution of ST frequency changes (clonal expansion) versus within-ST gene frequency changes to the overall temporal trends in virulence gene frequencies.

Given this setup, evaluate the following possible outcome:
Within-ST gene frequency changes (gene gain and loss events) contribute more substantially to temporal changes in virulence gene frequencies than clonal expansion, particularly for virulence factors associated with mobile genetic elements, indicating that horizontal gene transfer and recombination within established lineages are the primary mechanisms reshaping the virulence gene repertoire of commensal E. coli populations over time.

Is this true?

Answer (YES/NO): NO